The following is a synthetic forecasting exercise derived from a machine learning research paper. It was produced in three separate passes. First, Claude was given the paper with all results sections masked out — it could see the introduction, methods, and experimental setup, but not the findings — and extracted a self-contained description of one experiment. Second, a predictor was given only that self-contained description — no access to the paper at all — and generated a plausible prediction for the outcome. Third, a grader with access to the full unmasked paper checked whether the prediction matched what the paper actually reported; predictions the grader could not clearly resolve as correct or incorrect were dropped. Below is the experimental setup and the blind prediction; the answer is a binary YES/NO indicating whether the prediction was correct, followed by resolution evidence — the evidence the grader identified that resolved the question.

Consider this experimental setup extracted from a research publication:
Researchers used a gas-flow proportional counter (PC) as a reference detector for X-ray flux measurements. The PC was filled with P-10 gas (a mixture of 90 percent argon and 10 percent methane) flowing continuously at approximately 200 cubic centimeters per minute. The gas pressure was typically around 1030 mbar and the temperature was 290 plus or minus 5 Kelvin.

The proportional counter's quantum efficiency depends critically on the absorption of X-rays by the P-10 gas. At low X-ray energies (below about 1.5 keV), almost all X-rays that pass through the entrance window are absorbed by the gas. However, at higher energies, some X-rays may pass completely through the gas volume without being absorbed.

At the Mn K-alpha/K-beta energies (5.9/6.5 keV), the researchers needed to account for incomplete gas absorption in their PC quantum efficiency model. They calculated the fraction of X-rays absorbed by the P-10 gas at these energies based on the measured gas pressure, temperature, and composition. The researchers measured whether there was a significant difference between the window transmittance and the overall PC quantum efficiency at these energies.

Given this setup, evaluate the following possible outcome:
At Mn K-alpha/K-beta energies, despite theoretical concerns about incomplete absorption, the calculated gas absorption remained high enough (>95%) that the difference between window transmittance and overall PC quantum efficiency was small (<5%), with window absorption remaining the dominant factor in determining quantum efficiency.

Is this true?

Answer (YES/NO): NO